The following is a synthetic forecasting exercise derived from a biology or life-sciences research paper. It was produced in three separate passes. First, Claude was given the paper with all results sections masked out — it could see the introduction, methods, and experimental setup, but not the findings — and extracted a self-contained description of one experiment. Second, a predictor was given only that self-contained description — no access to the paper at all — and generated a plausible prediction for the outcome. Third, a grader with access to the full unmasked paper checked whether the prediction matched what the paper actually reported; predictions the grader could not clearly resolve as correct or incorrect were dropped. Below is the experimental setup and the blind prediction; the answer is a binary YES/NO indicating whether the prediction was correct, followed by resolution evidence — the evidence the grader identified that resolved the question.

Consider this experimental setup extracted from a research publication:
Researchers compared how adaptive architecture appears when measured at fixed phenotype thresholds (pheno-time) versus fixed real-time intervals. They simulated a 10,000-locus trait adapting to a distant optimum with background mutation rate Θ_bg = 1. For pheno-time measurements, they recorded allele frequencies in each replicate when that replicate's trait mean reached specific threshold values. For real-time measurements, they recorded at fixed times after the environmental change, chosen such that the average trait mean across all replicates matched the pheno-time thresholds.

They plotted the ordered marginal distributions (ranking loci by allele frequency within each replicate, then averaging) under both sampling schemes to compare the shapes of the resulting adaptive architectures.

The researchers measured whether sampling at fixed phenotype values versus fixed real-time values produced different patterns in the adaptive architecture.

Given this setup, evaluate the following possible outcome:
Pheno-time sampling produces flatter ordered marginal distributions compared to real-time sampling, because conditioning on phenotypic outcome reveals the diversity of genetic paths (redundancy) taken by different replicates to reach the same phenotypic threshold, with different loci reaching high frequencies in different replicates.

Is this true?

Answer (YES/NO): NO